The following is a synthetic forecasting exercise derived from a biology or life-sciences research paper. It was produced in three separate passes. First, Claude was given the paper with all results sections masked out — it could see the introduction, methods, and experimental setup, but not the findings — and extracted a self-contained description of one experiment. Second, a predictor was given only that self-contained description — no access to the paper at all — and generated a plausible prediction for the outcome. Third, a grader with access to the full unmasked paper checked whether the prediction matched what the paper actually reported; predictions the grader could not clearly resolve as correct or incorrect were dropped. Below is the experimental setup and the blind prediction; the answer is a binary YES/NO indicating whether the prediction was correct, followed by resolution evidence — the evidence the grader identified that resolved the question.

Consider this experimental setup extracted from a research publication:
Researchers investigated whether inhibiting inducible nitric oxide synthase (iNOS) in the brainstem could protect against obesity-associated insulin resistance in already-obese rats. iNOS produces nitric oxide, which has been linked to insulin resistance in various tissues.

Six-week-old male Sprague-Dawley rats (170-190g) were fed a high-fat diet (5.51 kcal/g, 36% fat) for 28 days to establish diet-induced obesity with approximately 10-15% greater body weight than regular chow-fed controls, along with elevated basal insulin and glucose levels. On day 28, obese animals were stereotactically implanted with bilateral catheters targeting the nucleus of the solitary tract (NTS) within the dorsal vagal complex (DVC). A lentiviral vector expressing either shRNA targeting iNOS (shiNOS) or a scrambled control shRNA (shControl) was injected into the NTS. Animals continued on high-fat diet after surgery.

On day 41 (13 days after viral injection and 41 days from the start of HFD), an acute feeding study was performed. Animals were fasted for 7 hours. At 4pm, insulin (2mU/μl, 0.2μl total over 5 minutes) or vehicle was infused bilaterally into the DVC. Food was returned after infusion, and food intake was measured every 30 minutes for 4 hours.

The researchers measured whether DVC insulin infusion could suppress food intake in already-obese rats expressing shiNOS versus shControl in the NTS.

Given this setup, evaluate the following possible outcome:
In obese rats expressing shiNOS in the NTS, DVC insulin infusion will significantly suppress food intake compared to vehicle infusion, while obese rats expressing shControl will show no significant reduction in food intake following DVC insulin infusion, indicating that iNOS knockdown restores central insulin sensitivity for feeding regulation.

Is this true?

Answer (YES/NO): YES